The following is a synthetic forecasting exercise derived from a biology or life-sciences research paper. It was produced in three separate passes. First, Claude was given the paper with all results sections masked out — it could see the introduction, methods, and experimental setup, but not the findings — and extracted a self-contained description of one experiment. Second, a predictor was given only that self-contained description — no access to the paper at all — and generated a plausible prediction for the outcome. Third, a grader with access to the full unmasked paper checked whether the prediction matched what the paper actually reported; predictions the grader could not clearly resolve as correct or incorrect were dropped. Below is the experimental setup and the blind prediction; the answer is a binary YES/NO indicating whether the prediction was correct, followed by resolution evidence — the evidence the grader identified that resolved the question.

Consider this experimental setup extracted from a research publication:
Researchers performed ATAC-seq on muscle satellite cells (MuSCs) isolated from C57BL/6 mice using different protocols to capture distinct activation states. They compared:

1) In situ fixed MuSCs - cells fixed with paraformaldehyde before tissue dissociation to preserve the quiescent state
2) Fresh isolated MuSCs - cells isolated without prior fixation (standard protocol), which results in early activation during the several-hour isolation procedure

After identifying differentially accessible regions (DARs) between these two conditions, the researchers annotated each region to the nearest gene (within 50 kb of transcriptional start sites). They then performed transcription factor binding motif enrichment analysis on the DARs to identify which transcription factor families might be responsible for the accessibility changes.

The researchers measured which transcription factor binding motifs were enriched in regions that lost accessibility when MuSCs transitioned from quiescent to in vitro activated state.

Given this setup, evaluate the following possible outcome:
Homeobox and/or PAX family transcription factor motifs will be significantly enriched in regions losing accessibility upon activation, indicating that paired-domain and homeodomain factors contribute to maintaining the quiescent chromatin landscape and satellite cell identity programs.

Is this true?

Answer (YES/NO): YES